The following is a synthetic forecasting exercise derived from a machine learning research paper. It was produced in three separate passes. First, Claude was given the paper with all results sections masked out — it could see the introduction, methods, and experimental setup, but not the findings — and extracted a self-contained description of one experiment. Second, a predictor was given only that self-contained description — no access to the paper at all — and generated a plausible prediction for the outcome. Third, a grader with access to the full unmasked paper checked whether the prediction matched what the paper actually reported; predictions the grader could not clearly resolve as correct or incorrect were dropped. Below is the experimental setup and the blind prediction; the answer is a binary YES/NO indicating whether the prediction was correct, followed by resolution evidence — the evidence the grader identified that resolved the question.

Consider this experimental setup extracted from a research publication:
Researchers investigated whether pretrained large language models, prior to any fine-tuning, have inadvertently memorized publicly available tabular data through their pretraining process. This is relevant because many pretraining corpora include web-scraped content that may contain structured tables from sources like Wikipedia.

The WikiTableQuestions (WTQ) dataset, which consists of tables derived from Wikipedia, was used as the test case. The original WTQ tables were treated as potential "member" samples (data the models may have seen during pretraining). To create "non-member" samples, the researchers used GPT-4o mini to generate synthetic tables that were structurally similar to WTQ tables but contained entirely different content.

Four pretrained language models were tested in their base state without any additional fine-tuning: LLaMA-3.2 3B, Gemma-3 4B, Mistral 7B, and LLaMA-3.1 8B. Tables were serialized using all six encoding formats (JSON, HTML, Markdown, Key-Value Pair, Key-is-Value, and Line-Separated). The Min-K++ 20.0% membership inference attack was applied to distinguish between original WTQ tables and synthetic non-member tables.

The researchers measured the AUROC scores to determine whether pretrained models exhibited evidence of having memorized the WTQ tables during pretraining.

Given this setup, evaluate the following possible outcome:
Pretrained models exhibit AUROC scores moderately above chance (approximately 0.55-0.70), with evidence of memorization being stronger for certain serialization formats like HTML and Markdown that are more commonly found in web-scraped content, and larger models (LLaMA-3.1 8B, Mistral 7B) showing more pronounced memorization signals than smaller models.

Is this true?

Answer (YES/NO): NO